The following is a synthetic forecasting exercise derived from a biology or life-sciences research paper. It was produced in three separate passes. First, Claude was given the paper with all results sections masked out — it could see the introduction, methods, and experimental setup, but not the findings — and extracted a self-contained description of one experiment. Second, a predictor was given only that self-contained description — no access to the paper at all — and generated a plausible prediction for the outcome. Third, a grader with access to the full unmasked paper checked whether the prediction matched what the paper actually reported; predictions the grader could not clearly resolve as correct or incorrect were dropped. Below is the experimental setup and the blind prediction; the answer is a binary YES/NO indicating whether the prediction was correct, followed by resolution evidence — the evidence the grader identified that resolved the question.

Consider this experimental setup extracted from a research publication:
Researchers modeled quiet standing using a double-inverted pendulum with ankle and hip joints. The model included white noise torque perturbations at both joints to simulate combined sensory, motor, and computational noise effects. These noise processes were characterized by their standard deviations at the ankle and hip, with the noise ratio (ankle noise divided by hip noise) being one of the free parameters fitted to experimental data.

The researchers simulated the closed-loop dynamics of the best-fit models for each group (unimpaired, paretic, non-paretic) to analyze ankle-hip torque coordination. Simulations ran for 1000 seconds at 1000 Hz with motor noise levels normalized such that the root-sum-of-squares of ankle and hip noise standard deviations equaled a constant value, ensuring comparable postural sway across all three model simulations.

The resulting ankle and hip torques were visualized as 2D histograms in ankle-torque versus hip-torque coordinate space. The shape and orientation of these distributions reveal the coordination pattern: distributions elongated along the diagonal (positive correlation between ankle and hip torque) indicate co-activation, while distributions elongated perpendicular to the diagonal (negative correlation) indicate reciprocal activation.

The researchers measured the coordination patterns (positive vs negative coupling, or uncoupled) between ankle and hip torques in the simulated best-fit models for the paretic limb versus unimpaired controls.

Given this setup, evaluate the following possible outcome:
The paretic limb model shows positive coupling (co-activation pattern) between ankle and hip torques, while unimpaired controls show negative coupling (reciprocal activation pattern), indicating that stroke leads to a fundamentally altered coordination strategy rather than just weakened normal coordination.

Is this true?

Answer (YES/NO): NO